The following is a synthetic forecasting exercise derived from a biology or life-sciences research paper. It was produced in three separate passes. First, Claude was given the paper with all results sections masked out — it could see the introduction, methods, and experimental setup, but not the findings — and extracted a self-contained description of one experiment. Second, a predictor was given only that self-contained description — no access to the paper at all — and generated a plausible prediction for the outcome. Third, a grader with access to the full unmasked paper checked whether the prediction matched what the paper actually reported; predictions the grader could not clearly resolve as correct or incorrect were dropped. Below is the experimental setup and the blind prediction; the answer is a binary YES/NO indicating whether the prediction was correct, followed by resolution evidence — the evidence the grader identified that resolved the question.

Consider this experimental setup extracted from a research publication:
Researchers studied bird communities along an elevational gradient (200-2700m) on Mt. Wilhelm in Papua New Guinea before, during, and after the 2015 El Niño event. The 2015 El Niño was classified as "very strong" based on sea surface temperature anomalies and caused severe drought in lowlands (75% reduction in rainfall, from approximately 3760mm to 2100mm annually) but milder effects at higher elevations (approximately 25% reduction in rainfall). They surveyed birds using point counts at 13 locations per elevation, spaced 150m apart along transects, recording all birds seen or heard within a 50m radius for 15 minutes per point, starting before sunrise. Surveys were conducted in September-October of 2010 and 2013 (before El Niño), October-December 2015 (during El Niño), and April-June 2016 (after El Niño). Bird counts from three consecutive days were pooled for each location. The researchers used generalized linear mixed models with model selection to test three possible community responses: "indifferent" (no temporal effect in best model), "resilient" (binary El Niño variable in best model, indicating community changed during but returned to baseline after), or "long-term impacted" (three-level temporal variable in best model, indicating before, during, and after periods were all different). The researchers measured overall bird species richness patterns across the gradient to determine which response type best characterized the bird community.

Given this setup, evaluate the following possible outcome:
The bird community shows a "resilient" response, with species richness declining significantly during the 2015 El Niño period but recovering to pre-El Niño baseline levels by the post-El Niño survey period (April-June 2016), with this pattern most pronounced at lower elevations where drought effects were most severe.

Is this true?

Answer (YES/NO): YES